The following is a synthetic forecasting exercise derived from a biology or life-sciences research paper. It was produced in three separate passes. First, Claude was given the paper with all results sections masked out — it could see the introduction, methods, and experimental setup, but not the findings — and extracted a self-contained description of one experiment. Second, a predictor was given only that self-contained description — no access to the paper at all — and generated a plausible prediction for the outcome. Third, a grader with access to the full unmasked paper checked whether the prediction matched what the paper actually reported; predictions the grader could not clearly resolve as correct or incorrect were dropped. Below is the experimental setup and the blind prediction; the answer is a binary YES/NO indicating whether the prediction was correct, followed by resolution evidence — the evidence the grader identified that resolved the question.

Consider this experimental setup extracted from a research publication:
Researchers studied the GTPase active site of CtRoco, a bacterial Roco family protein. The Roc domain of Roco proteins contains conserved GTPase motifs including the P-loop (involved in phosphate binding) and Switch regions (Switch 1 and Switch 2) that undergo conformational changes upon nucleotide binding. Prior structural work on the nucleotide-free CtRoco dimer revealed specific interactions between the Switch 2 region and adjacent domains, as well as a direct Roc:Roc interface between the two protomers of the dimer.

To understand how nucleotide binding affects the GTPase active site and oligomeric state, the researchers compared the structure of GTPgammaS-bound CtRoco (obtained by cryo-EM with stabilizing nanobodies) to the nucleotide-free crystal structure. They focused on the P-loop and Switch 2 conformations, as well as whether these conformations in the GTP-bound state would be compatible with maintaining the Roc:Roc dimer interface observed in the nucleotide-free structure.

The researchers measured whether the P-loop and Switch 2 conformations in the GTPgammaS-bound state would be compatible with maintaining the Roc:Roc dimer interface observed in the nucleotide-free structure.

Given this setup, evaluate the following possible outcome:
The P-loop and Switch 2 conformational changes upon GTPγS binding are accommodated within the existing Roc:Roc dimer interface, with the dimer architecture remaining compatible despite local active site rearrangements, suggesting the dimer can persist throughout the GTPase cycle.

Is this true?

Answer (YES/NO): NO